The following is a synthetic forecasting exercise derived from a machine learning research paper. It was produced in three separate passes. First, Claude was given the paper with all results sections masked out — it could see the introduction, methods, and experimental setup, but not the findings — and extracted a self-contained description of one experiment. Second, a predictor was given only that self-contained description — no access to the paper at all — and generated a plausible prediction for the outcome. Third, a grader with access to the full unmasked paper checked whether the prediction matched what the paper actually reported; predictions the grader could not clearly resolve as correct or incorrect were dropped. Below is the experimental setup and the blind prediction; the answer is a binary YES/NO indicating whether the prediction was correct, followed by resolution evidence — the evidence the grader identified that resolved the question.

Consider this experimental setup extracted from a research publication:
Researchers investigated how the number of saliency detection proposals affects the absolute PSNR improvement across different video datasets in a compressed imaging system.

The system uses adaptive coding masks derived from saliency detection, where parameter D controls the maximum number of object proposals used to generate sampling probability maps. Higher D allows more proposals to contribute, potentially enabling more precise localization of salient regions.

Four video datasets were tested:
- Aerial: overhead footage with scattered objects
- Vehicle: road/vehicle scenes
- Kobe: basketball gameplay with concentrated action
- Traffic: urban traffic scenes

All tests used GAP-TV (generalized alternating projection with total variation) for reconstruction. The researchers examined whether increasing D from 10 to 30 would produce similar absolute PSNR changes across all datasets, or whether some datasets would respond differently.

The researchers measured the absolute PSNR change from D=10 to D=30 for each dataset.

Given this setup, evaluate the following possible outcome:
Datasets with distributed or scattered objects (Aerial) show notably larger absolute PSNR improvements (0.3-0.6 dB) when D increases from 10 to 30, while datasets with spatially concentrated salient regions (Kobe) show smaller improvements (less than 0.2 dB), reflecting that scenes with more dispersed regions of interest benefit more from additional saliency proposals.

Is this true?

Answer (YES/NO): NO